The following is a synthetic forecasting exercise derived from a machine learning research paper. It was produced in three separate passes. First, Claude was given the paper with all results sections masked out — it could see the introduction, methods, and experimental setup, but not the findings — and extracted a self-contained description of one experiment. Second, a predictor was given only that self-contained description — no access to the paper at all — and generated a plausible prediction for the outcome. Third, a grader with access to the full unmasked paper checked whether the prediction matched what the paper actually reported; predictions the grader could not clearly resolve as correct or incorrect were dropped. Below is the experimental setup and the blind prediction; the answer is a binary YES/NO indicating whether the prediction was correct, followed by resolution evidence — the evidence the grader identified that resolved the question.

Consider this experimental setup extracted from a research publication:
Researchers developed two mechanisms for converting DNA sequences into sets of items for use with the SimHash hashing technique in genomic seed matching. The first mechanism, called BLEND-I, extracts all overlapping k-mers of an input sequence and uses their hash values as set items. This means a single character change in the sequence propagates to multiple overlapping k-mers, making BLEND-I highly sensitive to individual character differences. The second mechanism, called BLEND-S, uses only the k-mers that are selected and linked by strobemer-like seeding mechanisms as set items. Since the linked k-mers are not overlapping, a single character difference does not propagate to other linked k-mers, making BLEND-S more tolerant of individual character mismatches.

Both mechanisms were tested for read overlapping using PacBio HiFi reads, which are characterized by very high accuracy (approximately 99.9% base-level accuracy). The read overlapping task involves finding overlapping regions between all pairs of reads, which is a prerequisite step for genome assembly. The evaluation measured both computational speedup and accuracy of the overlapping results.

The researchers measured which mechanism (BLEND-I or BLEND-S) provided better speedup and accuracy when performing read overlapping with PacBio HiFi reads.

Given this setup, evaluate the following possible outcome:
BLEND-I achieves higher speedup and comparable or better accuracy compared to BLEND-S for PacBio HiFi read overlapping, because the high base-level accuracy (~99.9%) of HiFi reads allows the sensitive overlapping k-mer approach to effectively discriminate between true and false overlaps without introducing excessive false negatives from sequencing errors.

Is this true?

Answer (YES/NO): NO